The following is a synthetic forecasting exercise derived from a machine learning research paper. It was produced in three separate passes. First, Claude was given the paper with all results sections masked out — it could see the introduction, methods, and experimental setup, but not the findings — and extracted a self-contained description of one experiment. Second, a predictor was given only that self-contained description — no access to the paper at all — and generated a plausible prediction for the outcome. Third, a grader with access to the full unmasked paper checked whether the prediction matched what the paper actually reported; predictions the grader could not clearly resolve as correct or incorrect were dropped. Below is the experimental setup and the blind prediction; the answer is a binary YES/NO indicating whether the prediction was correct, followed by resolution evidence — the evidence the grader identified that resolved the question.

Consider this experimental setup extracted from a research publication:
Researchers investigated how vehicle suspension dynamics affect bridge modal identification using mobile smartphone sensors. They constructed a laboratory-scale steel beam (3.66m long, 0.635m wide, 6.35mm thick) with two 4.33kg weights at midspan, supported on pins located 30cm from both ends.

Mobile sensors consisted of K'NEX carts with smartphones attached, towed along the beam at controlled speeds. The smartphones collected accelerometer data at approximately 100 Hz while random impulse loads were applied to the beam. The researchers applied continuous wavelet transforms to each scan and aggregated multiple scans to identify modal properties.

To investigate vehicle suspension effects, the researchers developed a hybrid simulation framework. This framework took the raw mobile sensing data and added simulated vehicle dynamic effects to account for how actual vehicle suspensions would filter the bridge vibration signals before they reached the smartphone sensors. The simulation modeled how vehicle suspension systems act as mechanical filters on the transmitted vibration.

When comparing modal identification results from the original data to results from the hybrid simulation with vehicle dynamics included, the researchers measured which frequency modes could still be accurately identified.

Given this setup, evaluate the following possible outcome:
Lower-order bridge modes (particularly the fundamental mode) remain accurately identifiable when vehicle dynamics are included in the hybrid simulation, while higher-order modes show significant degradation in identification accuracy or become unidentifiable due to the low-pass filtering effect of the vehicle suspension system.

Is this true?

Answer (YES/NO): YES